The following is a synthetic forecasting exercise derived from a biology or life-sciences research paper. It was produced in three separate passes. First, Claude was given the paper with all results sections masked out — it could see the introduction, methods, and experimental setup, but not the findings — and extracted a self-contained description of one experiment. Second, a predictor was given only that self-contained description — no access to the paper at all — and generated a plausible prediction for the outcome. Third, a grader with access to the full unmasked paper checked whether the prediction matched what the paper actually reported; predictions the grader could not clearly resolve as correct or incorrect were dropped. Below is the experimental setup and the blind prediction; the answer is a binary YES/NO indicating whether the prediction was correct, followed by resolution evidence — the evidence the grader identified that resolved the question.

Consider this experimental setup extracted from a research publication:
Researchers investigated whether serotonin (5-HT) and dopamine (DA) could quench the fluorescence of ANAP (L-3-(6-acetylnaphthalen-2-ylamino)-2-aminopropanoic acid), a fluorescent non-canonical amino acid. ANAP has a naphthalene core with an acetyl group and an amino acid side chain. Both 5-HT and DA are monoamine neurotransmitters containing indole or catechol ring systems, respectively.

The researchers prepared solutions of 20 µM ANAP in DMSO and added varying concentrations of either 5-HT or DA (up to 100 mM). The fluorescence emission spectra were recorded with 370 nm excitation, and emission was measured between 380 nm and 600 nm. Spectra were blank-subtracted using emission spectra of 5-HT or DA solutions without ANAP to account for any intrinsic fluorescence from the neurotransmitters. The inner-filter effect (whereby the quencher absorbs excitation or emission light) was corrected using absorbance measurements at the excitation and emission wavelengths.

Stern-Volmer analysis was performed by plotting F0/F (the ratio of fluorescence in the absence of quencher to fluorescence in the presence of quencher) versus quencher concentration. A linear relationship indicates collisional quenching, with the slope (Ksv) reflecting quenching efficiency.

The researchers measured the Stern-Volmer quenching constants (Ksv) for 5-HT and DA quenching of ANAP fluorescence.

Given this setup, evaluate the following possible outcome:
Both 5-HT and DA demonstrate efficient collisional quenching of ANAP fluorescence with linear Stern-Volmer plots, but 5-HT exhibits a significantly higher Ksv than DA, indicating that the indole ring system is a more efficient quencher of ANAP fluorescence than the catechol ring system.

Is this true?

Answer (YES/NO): YES